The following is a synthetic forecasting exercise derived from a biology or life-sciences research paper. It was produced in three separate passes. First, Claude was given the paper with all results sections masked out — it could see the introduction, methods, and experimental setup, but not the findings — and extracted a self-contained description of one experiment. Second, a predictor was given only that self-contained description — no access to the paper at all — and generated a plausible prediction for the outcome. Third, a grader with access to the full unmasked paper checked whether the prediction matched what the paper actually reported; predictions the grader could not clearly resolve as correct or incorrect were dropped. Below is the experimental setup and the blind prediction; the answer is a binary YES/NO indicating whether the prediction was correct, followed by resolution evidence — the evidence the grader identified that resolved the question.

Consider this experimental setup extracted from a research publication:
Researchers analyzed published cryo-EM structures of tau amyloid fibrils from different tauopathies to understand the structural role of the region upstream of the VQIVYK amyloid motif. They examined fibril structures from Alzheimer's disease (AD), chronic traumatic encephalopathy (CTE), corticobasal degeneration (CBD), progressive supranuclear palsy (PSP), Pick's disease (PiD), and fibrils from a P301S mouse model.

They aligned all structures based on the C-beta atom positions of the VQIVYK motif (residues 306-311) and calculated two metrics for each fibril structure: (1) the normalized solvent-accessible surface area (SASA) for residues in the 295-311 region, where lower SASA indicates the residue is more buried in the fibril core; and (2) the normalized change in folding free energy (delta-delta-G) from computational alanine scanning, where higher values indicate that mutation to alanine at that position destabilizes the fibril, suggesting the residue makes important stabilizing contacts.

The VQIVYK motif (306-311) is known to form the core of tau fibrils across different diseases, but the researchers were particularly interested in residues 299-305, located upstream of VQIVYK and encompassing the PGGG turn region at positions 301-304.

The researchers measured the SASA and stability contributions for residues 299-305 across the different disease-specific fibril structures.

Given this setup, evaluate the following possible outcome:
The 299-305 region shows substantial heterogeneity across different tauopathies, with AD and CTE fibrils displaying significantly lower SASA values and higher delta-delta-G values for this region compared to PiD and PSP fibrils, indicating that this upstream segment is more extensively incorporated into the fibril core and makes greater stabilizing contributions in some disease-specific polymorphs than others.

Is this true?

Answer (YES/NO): NO